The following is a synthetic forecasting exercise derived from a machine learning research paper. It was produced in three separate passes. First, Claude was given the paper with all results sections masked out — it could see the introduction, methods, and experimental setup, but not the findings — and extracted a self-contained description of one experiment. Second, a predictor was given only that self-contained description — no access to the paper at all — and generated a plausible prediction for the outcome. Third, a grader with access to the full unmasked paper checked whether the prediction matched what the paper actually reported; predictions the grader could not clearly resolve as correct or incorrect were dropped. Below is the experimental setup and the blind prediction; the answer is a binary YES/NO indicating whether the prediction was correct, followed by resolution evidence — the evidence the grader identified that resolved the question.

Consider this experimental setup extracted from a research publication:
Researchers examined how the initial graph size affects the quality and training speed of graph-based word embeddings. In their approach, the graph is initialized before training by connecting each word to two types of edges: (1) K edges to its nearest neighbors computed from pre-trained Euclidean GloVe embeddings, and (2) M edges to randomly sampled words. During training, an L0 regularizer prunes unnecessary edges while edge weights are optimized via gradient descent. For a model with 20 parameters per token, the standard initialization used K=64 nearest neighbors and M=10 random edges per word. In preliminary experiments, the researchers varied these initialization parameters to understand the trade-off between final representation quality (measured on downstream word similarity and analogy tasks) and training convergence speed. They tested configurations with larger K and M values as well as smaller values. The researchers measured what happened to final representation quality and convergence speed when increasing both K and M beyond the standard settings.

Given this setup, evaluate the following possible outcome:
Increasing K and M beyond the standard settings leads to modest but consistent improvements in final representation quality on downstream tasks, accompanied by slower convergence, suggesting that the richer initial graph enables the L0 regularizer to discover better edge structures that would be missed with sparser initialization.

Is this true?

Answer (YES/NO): YES